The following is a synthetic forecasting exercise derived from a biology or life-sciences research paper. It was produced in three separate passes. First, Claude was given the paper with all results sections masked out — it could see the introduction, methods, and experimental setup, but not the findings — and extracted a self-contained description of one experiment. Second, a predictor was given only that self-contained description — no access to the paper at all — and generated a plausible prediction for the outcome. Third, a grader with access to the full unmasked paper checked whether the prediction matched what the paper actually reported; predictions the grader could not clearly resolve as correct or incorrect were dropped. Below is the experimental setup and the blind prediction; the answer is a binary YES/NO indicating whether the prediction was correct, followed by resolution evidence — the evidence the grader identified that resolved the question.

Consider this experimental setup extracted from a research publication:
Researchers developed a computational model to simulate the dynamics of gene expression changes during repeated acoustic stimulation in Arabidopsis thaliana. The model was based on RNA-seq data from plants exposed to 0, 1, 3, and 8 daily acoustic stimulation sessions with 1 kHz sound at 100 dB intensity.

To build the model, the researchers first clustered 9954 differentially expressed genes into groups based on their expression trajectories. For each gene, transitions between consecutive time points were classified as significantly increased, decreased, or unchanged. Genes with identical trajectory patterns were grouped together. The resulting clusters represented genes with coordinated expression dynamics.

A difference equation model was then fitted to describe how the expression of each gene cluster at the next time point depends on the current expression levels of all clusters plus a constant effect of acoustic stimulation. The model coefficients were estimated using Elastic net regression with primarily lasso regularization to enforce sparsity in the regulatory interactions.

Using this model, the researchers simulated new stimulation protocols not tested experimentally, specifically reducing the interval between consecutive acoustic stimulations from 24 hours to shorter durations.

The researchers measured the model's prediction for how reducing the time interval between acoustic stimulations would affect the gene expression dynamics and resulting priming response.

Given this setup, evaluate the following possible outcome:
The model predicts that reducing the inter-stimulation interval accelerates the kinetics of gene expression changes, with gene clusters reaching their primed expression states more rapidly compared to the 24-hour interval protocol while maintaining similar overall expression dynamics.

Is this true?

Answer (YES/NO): NO